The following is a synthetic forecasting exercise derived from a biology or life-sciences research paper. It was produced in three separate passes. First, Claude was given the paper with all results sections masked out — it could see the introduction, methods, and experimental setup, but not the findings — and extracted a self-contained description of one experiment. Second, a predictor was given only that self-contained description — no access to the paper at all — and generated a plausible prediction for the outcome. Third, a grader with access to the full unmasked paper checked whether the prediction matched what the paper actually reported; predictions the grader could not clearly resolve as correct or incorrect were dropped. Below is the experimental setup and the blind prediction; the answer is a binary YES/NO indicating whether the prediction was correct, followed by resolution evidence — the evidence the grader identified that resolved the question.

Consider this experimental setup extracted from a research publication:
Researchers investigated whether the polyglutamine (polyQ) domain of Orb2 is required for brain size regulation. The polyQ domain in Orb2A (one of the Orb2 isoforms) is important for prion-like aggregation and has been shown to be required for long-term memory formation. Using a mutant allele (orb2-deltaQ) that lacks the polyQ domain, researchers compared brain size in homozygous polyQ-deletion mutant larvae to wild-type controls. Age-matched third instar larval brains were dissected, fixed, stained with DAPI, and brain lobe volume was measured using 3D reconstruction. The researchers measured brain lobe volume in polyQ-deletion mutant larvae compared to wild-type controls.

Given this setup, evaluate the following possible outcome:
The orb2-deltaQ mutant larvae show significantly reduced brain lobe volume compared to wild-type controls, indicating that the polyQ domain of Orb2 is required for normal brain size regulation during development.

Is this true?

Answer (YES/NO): NO